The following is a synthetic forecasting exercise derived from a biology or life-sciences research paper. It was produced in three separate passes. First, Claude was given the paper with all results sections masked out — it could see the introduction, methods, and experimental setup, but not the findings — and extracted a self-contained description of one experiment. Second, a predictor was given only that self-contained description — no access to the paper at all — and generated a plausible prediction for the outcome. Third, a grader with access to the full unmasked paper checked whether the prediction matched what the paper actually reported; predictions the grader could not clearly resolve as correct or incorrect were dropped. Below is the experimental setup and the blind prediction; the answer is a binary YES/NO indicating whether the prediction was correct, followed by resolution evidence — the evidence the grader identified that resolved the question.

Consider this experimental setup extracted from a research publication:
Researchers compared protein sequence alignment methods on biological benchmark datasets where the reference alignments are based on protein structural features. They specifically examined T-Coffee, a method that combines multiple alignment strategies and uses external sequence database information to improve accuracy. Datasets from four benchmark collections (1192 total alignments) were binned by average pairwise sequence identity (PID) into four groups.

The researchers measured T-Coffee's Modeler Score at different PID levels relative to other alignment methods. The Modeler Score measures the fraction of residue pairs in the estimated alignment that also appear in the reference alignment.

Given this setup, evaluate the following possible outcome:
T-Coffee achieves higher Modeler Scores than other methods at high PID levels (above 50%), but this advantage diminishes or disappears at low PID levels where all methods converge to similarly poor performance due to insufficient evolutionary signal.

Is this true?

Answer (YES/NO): NO